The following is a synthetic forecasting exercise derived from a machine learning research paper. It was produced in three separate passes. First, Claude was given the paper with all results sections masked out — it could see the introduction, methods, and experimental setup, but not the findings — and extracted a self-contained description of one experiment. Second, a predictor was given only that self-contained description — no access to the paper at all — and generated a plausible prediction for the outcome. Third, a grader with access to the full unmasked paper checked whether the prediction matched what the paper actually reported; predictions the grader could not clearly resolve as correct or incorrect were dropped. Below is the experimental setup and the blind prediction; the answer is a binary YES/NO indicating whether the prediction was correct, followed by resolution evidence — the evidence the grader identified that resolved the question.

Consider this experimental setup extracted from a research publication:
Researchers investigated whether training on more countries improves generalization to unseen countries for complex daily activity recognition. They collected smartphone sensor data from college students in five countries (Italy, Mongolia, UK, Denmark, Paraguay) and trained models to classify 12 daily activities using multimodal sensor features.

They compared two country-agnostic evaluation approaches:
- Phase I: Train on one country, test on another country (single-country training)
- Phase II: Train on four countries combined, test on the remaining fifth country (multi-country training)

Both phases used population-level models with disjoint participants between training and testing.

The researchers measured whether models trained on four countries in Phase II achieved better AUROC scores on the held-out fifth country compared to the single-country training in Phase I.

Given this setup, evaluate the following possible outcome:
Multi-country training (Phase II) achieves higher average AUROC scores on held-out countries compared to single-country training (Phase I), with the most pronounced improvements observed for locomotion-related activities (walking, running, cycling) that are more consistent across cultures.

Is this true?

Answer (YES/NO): NO